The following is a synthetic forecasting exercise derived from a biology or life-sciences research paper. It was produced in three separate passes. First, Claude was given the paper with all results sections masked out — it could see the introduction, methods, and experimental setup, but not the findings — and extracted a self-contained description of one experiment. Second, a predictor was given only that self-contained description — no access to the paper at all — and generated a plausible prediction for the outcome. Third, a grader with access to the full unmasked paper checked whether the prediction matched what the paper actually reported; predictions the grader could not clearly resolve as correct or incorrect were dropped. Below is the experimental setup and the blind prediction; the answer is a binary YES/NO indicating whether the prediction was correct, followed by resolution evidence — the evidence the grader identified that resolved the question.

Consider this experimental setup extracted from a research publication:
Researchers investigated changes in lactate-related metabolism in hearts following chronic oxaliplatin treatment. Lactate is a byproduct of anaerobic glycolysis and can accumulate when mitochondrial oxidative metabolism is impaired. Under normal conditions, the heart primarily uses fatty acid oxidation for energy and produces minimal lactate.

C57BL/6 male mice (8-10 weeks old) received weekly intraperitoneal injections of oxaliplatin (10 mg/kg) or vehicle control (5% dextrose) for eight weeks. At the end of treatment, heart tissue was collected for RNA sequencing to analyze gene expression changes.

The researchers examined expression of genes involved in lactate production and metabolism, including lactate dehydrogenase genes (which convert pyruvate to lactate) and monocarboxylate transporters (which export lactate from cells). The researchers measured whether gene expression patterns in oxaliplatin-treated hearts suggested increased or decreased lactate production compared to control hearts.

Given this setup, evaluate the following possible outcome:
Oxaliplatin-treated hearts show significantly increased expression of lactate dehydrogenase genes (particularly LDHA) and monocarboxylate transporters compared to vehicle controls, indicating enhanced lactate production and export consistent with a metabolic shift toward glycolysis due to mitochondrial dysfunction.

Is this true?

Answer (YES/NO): YES